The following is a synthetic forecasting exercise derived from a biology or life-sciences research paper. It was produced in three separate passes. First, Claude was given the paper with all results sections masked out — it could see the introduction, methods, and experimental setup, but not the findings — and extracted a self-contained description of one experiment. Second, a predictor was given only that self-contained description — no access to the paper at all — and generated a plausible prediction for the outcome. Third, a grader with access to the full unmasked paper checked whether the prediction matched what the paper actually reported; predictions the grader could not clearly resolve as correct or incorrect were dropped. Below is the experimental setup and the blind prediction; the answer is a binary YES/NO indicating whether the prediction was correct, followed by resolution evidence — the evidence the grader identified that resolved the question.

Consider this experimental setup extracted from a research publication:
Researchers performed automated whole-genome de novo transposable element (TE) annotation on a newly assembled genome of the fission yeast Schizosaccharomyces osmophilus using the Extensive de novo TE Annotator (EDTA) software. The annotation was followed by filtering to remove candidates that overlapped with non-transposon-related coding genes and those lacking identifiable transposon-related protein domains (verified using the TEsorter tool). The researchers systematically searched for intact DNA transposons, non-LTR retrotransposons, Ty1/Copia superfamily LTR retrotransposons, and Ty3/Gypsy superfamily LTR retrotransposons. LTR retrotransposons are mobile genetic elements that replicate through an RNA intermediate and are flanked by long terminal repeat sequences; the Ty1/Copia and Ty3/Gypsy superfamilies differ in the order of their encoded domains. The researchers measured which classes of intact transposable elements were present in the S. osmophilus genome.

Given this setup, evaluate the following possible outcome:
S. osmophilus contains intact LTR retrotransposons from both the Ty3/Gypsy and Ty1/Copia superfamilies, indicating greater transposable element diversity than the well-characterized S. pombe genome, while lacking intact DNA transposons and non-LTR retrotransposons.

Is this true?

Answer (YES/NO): NO